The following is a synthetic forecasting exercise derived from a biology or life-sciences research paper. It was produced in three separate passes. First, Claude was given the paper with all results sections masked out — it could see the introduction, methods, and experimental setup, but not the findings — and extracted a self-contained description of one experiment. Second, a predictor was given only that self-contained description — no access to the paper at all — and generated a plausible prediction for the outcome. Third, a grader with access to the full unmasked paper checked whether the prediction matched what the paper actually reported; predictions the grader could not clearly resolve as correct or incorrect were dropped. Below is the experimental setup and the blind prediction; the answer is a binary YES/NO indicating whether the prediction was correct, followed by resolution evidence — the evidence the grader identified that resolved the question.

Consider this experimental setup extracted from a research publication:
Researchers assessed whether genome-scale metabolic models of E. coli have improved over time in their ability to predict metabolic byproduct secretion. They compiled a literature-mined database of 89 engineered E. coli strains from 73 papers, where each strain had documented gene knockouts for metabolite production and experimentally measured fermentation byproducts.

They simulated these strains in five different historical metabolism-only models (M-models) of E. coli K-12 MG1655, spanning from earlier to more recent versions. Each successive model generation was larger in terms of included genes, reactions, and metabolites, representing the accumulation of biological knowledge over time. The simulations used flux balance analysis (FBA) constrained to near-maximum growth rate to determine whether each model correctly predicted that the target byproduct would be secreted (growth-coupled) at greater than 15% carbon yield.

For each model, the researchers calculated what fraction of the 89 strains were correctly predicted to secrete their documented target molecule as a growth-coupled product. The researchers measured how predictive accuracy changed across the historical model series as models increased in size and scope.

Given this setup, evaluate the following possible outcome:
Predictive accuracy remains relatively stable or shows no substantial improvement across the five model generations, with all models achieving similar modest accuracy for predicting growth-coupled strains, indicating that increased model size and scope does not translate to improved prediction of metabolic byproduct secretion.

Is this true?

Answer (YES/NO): NO